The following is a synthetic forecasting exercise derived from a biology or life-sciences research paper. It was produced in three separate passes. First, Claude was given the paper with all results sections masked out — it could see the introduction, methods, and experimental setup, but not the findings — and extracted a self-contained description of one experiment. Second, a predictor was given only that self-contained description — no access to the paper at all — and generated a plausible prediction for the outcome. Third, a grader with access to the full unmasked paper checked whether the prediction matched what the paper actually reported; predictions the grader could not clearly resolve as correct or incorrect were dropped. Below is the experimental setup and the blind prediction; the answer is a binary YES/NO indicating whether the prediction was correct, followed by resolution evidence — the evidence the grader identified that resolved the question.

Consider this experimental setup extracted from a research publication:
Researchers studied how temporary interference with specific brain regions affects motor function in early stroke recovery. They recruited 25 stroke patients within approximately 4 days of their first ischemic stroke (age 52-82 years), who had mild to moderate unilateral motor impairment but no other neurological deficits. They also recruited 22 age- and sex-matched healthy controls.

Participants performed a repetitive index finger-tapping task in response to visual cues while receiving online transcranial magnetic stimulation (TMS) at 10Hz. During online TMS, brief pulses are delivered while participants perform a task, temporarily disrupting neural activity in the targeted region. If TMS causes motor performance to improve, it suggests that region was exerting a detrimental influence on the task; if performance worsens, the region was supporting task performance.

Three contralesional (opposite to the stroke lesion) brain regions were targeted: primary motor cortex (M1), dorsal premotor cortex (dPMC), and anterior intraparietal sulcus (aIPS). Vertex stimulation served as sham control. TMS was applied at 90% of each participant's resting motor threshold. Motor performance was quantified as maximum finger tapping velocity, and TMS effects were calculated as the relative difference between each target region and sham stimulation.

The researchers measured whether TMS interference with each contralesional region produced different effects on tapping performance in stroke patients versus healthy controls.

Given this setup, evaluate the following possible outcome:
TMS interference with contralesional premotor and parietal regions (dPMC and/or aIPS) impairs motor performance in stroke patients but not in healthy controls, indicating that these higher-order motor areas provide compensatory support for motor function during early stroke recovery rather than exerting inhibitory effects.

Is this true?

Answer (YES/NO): NO